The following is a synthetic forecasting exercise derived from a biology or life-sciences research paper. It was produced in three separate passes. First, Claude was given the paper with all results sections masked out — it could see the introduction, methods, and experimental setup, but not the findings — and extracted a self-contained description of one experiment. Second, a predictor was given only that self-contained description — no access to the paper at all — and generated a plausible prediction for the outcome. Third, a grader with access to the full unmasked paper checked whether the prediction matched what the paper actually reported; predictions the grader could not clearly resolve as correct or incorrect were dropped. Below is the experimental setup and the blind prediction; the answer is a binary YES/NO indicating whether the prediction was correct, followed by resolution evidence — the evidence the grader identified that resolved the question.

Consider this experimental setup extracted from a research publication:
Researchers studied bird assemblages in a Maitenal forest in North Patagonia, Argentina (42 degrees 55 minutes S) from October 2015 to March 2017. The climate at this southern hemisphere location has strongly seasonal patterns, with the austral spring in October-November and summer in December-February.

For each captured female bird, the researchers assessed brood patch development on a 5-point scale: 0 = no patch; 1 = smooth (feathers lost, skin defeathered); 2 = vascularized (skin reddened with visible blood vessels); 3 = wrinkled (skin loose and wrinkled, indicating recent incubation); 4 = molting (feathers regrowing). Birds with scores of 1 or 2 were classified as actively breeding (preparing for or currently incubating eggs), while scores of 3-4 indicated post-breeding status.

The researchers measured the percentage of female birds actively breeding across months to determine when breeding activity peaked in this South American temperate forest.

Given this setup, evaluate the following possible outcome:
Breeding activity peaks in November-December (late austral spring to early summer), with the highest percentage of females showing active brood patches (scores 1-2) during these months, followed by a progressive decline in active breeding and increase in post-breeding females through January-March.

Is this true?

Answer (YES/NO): NO